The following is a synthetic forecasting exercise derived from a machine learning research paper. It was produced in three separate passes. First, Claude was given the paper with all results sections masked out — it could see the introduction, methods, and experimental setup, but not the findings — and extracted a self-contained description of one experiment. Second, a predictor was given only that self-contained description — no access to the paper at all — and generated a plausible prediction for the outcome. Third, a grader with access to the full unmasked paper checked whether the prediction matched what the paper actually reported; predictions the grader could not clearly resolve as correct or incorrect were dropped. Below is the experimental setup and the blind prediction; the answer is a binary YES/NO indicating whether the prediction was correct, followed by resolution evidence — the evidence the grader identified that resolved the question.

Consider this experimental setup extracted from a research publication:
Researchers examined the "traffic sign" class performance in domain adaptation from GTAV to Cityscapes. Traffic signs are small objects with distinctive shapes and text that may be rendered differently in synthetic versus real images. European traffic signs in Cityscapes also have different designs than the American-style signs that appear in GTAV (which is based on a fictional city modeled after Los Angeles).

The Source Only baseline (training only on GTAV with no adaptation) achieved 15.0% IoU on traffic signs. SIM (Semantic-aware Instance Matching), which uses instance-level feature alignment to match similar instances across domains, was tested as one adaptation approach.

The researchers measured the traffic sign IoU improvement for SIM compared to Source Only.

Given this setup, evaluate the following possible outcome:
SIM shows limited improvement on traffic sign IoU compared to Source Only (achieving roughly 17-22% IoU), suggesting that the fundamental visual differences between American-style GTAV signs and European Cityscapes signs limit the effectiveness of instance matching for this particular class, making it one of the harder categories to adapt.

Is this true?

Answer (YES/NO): NO